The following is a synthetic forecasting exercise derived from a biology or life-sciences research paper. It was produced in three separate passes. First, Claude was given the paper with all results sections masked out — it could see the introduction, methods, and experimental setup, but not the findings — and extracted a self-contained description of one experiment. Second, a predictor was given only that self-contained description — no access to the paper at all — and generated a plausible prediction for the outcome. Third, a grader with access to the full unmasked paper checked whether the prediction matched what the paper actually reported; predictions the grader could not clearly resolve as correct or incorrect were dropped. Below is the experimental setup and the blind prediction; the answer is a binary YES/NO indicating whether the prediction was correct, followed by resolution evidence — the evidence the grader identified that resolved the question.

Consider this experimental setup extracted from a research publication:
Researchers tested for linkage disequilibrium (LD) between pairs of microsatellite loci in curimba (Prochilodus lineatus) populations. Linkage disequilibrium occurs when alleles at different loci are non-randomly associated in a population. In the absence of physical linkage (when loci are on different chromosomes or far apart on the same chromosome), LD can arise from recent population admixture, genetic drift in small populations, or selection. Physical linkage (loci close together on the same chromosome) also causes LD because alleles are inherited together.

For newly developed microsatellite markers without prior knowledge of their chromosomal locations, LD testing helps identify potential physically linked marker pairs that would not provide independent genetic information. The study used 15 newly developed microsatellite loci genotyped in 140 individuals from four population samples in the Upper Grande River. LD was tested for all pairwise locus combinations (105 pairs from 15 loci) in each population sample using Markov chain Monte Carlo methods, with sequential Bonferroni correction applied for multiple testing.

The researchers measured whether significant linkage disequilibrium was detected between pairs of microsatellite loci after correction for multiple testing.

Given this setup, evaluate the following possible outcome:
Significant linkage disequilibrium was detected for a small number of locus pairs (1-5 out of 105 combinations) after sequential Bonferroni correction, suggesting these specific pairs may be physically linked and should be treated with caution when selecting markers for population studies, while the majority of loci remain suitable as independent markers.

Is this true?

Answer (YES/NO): NO